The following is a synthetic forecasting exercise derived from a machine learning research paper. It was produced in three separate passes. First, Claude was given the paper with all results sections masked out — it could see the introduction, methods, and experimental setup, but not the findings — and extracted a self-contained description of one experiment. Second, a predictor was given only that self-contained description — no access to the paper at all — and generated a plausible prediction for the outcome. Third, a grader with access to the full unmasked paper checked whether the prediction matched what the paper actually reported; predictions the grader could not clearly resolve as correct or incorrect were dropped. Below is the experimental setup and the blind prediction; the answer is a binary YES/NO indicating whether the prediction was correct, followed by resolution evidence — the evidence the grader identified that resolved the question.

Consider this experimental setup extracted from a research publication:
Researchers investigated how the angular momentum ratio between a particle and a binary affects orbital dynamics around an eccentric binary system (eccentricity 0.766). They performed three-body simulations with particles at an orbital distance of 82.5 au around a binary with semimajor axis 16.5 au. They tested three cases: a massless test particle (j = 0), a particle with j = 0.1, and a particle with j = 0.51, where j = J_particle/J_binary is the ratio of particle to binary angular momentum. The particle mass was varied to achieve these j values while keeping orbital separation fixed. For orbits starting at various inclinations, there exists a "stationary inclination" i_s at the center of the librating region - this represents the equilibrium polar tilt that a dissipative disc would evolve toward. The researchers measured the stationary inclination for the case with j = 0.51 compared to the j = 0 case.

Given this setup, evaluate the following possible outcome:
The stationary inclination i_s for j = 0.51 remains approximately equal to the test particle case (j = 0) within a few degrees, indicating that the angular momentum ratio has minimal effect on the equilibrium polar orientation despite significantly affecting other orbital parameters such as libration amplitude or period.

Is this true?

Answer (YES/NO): NO